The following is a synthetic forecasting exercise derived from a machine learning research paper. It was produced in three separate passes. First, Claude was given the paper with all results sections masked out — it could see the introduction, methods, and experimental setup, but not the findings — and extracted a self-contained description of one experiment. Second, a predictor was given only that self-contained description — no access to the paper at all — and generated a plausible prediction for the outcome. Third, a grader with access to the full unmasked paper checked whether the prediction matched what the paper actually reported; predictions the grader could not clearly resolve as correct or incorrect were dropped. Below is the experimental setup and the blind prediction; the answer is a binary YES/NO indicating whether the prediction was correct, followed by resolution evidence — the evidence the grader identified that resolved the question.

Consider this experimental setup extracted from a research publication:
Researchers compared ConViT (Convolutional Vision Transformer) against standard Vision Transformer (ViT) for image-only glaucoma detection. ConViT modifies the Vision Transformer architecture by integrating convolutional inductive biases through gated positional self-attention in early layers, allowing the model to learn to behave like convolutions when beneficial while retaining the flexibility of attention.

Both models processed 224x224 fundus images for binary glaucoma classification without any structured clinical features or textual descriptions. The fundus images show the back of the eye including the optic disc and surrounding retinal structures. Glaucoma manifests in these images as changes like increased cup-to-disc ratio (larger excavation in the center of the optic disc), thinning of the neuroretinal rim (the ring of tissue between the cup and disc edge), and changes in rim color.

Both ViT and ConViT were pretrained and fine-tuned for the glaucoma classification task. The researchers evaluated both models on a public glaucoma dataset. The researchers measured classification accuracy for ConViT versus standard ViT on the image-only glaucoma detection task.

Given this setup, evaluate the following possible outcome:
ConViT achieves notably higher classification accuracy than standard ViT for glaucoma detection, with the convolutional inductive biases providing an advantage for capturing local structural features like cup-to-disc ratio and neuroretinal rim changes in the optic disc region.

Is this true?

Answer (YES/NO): NO